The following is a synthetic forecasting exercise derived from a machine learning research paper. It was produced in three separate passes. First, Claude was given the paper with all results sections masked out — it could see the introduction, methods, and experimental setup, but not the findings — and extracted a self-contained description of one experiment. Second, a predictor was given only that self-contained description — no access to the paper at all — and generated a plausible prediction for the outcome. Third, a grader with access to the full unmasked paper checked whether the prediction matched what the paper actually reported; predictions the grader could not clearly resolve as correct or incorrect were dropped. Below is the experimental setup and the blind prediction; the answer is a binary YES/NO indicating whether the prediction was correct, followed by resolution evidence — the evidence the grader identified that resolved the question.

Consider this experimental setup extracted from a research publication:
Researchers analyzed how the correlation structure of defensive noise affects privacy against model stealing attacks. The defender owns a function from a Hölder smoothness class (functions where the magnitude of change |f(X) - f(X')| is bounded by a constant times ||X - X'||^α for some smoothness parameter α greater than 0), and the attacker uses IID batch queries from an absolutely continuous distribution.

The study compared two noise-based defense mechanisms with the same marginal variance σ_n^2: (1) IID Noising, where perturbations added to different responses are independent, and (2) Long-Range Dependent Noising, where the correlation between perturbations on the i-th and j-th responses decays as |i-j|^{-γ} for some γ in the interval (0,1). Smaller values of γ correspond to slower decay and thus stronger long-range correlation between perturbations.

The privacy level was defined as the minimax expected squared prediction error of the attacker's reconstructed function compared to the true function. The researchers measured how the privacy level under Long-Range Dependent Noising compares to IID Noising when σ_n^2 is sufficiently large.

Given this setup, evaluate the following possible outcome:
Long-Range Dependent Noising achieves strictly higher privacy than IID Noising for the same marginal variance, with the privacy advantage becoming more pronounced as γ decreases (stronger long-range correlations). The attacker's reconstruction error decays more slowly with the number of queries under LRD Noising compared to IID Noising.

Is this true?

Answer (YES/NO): YES